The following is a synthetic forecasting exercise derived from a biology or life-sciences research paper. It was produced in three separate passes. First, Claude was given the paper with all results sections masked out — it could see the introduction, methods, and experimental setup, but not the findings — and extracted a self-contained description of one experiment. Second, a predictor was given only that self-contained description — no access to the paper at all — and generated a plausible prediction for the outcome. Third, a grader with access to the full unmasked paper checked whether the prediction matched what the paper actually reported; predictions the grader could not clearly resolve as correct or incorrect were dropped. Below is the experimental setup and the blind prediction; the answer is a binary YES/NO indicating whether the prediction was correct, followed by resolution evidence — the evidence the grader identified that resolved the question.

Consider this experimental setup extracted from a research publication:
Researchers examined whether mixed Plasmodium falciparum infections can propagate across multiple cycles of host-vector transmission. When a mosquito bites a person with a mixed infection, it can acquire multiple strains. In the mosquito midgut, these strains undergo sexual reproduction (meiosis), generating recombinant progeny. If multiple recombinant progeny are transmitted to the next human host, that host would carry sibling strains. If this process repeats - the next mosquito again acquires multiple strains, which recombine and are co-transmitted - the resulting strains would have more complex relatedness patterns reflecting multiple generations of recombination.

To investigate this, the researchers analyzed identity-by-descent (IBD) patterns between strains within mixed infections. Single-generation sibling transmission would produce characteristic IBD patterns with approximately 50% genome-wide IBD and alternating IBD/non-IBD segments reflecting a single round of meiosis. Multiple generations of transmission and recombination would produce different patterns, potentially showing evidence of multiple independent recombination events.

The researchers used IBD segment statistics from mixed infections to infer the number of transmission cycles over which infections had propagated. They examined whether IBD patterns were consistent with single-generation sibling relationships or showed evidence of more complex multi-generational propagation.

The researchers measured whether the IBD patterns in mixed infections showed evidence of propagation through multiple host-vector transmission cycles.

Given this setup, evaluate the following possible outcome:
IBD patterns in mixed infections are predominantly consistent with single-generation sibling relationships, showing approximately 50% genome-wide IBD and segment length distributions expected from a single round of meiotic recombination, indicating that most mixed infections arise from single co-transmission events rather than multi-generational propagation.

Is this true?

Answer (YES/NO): NO